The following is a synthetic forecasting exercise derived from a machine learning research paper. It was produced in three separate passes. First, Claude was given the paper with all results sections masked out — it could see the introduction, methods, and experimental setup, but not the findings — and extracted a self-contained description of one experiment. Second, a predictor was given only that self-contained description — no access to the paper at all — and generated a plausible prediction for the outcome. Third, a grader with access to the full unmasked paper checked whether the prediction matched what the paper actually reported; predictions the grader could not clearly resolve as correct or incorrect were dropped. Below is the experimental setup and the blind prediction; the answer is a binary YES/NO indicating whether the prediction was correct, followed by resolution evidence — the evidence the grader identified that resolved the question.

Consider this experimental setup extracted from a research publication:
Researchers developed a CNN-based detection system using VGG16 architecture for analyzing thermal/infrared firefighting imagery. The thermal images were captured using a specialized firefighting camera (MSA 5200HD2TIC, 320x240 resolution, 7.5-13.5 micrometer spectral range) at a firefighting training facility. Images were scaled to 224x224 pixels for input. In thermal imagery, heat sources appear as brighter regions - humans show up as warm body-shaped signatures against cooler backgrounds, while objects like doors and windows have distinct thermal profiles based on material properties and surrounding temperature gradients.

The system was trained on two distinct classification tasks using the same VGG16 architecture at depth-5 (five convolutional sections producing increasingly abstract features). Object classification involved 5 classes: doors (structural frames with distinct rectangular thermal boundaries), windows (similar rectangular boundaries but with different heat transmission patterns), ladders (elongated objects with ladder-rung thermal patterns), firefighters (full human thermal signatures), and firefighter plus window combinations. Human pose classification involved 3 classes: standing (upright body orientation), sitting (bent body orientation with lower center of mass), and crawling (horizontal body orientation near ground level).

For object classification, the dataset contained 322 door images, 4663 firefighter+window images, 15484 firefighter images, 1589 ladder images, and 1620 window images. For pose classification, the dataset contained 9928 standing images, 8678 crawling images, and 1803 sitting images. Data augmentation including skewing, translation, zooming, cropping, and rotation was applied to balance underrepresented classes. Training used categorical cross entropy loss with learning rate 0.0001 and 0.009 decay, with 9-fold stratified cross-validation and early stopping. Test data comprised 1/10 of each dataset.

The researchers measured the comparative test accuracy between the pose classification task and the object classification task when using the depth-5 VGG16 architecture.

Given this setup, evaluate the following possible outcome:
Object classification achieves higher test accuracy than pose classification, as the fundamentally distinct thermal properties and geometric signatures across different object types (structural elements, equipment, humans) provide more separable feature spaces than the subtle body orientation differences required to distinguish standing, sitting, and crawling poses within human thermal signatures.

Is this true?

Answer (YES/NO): YES